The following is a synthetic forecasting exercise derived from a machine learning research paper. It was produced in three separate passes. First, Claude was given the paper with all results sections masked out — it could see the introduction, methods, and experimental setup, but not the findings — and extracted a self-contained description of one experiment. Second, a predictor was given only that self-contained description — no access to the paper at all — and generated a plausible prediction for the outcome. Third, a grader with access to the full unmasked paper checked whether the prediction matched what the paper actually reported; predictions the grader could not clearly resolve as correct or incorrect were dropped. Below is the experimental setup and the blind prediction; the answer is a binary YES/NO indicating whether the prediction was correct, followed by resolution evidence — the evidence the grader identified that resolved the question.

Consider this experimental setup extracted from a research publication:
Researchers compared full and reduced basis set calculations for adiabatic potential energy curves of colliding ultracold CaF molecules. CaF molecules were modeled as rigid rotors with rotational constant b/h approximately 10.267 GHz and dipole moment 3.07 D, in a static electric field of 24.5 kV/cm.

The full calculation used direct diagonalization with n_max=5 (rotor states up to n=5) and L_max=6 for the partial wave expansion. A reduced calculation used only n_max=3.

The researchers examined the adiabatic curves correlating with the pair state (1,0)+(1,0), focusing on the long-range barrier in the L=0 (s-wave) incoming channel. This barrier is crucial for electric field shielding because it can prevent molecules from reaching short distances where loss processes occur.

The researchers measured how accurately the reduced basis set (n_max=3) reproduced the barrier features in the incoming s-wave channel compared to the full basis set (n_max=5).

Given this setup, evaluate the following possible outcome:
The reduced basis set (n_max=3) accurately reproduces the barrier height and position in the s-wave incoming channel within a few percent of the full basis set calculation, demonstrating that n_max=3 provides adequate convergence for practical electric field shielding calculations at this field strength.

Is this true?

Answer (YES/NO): NO